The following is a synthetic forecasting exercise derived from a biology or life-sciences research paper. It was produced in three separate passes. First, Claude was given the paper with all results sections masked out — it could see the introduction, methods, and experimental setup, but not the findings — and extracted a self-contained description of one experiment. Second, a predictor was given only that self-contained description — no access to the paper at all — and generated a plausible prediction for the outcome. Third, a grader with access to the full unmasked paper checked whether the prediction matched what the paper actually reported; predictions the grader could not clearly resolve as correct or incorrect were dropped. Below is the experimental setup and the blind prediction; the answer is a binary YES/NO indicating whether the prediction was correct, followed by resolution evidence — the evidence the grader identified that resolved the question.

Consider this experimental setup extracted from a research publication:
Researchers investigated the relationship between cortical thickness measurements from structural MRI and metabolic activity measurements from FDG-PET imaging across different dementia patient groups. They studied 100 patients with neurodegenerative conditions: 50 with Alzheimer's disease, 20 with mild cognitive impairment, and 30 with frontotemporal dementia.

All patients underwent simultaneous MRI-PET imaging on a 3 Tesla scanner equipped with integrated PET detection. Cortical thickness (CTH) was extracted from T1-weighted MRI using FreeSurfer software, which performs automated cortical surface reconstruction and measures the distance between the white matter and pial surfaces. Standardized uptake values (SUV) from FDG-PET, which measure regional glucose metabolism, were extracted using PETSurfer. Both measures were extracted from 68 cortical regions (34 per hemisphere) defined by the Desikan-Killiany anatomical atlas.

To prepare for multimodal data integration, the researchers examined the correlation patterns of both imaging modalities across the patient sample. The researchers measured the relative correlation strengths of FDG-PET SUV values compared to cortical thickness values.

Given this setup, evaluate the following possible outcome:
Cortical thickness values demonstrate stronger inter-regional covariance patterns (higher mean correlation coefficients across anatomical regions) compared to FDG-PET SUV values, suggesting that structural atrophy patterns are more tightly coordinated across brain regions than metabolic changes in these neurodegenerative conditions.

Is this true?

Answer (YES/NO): NO